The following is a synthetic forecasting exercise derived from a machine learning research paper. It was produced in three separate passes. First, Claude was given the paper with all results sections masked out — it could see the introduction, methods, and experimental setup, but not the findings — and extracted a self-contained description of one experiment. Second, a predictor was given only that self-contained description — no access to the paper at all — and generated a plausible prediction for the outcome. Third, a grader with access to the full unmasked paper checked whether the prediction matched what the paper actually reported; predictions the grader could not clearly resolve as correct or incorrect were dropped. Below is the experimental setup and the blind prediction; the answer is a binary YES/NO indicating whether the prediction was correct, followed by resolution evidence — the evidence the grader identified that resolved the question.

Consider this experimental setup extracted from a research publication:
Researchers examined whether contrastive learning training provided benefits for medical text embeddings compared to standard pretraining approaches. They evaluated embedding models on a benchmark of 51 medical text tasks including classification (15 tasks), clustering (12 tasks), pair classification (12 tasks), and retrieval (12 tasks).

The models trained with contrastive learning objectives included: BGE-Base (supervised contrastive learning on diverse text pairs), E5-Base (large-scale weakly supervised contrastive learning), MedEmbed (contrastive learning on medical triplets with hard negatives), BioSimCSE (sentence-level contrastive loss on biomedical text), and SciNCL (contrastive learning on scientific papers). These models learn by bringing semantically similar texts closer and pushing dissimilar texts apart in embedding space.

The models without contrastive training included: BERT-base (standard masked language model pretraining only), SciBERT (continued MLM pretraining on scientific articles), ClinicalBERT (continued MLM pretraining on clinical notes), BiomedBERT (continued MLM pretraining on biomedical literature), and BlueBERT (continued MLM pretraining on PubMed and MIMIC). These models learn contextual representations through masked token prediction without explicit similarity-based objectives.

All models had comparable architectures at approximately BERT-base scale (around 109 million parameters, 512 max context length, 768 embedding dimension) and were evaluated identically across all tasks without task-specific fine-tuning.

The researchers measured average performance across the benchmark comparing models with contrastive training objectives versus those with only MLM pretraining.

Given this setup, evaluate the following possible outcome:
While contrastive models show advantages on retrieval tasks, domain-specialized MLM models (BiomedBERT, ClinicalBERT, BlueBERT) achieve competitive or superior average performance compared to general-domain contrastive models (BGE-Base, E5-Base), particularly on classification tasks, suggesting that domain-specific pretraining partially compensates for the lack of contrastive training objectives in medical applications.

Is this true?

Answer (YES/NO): NO